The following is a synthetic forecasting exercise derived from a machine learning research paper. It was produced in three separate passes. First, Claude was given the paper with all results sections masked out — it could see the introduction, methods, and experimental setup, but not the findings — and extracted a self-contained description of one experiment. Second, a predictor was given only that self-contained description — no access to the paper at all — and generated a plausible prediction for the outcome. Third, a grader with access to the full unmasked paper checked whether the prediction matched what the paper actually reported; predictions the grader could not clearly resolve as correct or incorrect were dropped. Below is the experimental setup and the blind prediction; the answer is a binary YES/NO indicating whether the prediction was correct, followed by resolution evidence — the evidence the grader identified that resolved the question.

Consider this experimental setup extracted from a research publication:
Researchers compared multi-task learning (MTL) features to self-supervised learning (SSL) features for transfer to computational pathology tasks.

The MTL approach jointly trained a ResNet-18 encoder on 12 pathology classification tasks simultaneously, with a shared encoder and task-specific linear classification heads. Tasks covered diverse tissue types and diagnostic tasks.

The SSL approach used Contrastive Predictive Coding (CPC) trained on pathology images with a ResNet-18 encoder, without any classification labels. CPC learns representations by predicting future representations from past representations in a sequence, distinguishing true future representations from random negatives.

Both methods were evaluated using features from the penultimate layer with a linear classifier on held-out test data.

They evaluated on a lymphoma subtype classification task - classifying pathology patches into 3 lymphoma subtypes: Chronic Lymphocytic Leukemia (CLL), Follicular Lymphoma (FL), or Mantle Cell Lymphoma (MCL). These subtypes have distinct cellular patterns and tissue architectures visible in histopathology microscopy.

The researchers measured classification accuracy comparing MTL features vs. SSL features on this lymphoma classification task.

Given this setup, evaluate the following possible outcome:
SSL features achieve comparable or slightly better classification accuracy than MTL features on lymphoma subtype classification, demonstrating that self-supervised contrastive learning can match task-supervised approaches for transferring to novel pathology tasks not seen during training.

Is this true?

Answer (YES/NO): YES